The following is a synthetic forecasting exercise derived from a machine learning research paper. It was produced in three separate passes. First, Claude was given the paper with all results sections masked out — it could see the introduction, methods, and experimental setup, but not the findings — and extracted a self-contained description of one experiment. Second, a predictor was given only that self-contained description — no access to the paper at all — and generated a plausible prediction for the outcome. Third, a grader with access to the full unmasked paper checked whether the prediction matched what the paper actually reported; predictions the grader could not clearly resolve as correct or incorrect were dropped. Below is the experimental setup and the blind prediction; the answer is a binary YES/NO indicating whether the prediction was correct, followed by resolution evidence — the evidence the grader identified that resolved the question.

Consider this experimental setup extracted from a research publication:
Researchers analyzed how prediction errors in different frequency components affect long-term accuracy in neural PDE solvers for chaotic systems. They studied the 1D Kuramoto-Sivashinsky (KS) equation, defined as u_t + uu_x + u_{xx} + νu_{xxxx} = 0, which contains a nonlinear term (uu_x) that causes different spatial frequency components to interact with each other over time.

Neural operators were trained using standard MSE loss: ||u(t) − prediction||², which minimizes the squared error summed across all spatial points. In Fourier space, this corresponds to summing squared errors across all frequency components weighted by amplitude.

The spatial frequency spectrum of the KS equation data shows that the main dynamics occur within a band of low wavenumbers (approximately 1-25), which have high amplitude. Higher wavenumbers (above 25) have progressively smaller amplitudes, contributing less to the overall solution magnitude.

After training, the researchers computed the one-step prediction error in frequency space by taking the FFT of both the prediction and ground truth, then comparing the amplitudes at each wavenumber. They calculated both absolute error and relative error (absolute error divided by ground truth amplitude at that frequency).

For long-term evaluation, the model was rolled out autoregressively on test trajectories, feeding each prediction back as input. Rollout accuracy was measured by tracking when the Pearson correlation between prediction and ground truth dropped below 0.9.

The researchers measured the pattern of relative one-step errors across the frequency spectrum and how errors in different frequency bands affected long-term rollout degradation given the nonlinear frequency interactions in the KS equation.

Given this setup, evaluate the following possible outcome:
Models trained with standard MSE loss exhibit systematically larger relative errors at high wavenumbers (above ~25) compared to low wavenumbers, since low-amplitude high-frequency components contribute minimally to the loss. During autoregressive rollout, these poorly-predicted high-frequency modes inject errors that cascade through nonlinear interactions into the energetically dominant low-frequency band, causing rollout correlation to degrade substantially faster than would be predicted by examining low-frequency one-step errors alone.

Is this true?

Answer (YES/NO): YES